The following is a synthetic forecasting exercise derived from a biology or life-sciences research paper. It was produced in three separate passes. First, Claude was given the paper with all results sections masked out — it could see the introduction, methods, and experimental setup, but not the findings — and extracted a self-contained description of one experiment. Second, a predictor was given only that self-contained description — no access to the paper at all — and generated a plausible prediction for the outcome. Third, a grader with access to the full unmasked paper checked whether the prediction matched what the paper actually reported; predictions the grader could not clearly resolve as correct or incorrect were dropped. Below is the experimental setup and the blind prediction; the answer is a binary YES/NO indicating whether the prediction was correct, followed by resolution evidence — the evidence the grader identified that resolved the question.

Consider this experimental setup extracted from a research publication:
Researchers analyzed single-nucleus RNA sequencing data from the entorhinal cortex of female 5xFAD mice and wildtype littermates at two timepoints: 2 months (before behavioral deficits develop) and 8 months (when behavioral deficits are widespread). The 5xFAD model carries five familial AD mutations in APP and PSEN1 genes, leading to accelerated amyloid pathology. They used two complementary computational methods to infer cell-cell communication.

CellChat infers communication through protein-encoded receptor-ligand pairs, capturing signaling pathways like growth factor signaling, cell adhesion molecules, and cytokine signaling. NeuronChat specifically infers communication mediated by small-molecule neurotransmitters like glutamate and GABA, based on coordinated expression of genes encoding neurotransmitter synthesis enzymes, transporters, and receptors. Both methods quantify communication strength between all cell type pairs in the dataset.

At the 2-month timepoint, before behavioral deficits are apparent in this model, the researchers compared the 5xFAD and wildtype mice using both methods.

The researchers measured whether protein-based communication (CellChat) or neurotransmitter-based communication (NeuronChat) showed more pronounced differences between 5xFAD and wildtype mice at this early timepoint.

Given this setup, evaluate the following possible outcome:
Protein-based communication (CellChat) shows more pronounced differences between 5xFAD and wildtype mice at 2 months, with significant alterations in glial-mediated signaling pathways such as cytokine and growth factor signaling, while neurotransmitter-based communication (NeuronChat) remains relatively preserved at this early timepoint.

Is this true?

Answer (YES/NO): NO